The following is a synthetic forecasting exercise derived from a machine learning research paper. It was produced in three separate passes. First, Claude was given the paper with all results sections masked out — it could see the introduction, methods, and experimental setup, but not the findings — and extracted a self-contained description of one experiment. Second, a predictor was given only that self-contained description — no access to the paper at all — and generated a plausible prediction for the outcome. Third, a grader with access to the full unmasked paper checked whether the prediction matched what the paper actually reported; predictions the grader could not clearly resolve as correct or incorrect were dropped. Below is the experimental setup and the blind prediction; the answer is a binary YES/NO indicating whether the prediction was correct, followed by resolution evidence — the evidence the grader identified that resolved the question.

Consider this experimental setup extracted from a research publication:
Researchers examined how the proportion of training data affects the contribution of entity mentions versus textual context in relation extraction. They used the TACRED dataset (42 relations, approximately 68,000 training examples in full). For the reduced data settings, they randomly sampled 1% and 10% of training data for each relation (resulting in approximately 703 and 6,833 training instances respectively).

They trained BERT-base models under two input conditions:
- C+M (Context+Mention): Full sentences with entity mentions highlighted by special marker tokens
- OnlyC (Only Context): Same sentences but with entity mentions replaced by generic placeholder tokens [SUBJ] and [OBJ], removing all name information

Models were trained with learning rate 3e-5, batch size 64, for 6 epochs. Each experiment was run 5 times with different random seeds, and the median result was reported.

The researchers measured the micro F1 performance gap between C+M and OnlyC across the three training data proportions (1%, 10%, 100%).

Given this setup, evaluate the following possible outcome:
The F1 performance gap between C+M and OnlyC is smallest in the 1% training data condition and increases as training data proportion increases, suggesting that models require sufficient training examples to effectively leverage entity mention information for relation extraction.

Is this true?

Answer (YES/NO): NO